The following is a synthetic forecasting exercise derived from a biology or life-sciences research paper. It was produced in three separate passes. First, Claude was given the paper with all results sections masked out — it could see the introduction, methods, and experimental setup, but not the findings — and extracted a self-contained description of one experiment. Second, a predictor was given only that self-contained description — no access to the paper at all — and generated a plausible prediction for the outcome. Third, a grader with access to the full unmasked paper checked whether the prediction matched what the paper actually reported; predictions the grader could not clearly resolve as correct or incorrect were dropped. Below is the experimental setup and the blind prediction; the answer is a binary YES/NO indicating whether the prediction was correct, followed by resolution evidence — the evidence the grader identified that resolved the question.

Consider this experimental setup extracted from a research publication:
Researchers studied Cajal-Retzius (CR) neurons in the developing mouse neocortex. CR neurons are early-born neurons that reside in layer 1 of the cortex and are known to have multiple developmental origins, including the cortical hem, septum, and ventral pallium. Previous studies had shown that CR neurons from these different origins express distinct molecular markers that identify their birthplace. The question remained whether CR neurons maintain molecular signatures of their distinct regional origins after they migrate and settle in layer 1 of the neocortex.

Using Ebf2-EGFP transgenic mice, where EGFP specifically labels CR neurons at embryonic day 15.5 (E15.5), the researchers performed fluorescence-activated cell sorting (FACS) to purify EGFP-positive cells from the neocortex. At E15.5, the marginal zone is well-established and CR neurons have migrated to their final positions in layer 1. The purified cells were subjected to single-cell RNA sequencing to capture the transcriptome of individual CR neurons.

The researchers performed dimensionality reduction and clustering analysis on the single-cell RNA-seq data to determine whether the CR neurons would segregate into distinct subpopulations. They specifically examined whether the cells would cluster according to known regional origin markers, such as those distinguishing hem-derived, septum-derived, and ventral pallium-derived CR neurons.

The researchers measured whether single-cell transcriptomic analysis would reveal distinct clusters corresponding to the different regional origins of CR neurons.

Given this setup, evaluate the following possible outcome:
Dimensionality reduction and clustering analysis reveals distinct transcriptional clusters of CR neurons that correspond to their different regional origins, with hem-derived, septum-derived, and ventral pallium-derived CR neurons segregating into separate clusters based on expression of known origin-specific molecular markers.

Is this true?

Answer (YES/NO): NO